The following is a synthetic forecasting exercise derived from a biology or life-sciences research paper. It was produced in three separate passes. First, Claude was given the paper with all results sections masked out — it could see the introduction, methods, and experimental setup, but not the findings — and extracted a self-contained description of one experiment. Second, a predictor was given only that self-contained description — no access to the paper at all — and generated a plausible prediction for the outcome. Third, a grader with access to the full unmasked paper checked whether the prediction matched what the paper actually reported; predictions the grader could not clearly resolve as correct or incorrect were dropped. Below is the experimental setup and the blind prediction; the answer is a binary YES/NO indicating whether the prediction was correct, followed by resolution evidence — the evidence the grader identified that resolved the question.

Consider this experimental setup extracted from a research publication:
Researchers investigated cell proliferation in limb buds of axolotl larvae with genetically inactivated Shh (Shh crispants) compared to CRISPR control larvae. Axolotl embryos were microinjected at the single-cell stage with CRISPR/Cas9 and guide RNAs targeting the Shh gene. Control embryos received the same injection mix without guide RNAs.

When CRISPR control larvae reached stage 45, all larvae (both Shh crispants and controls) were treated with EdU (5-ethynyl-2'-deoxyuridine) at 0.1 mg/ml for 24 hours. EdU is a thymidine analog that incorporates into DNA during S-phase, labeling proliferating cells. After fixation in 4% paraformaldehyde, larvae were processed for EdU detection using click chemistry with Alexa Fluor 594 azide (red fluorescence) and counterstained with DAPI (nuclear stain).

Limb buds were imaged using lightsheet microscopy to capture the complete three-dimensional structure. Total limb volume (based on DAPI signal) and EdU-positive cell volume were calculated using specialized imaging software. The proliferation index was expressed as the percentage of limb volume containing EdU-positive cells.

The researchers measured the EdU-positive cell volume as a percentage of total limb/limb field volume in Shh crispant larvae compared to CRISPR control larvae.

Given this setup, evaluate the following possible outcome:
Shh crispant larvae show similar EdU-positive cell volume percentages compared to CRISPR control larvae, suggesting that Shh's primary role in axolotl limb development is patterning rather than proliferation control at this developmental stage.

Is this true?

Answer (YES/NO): NO